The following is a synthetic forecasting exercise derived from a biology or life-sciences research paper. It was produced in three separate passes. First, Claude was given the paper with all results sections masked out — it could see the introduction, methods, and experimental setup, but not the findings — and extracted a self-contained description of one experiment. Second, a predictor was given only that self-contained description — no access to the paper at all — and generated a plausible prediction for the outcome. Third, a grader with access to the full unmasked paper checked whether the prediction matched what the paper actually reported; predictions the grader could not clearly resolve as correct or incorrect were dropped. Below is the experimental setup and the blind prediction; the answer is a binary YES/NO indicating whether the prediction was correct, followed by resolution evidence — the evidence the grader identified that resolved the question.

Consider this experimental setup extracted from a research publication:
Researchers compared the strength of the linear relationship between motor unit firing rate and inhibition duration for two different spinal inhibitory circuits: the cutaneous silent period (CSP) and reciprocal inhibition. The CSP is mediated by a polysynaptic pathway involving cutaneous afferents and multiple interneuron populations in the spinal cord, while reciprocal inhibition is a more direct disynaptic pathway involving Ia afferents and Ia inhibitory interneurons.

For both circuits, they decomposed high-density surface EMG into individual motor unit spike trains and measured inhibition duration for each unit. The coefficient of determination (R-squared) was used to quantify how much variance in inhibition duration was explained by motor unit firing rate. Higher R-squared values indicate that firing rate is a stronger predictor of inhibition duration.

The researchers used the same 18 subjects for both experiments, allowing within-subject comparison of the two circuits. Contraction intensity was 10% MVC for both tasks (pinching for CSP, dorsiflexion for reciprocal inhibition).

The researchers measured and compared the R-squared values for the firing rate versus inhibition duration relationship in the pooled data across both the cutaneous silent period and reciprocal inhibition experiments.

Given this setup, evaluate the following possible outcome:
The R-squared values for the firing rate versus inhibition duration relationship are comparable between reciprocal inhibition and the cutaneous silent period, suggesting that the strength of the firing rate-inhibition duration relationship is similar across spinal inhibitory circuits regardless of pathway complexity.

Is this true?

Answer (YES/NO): NO